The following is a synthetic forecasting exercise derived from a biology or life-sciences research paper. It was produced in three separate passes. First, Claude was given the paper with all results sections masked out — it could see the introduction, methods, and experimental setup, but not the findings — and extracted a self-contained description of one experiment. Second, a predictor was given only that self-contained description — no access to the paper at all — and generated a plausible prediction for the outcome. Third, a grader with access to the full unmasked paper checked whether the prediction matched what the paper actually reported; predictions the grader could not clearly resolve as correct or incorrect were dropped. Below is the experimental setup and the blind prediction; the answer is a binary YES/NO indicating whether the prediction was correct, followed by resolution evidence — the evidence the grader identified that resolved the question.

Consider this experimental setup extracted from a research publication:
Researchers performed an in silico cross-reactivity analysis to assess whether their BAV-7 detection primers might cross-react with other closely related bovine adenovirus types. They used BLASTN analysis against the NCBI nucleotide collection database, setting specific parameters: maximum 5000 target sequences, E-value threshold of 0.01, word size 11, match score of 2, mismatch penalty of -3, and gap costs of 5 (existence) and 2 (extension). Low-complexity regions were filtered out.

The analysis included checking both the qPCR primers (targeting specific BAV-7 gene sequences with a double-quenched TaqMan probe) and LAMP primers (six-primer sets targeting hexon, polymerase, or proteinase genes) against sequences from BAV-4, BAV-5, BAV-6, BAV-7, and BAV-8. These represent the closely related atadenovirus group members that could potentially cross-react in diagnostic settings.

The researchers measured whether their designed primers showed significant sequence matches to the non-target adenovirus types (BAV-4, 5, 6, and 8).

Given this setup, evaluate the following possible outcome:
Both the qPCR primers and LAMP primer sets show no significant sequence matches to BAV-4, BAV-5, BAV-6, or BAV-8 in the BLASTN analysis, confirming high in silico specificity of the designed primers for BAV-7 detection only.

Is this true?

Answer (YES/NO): NO